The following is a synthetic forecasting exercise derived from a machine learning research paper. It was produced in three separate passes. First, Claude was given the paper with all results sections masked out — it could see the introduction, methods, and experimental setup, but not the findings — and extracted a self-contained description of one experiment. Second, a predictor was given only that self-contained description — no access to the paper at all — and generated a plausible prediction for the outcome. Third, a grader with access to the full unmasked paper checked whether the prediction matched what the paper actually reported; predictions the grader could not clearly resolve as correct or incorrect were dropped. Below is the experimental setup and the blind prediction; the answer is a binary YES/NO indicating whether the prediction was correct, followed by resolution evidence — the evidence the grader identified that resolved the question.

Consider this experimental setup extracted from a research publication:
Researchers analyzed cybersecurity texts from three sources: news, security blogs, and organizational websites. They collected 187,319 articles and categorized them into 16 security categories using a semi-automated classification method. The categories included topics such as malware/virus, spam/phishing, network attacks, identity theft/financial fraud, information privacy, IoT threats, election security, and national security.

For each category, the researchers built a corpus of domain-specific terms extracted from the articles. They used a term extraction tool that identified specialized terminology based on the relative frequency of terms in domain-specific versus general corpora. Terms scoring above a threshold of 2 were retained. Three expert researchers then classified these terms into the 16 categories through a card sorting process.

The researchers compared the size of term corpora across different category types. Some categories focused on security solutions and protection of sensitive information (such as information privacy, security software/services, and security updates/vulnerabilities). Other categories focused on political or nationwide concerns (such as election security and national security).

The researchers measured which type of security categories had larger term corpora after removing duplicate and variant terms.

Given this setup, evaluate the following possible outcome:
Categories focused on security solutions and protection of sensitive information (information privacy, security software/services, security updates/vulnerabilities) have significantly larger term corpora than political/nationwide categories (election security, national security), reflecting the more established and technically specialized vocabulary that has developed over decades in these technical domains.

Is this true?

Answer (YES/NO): YES